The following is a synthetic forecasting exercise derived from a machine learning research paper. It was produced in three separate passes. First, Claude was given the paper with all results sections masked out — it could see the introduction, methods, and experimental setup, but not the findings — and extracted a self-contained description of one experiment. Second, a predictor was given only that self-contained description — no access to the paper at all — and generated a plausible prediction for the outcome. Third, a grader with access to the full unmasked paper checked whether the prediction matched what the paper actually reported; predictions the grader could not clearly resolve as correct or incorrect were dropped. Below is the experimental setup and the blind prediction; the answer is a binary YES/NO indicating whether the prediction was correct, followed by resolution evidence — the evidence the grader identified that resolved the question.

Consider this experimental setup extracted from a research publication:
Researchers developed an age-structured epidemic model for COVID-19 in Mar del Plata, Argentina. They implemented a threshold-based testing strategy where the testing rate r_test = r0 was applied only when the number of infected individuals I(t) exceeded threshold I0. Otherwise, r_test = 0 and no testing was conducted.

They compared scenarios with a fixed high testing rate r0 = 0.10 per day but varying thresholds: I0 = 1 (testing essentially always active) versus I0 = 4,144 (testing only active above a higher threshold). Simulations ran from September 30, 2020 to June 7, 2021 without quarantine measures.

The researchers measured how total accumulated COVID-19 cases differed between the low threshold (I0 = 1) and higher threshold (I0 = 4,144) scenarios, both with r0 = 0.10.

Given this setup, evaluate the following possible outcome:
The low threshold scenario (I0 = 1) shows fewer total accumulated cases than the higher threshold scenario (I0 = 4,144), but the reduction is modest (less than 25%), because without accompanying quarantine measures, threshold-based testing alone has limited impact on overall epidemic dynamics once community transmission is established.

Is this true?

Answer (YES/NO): NO